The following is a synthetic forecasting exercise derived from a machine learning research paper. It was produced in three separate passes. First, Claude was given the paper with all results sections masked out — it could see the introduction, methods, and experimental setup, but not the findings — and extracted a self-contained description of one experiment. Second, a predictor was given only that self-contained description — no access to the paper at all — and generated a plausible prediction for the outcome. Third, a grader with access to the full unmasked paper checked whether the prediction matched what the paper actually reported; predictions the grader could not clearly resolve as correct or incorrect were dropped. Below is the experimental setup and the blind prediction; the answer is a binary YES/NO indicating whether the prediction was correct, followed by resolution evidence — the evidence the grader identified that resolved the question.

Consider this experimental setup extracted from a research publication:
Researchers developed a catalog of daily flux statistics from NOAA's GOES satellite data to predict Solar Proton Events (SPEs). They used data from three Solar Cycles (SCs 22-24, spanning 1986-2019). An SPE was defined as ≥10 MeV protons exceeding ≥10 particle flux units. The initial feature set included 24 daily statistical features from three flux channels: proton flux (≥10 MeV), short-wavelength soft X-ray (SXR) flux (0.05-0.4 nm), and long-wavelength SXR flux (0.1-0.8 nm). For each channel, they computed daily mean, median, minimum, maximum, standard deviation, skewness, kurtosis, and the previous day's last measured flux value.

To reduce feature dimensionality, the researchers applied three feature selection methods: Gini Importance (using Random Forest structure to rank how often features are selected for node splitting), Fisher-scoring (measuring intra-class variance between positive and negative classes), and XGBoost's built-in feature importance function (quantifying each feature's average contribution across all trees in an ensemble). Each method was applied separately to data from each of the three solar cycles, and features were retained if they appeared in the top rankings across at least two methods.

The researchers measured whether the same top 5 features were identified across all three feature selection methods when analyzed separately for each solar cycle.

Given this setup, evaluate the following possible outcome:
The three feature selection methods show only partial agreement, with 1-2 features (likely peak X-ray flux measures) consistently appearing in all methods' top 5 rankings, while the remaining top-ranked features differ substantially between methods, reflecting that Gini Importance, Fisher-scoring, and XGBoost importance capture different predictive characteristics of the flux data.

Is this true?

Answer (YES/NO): NO